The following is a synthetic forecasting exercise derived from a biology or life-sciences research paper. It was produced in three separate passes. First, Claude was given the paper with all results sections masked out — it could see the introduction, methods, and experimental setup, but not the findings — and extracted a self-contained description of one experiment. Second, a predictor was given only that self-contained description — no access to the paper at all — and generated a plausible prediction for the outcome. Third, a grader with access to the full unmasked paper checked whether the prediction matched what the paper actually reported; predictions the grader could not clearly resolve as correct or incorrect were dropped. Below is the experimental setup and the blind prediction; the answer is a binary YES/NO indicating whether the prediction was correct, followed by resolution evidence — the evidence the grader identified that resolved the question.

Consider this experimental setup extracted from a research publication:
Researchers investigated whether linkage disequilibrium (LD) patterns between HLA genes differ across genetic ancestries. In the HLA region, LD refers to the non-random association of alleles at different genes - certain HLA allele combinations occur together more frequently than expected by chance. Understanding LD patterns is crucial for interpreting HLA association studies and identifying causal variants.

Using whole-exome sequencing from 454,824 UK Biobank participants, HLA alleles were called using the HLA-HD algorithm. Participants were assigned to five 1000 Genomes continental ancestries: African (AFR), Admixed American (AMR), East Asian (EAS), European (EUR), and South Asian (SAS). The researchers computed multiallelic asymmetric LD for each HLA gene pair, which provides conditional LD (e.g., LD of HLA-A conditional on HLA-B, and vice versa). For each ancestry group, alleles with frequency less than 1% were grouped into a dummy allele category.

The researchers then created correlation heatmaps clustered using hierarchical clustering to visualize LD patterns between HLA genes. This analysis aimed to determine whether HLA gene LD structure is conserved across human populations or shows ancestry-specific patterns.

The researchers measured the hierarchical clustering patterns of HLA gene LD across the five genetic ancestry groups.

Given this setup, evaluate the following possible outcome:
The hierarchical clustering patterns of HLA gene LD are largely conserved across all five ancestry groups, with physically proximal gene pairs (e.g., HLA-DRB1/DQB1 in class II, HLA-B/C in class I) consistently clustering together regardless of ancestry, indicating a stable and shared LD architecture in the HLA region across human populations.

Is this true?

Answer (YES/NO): YES